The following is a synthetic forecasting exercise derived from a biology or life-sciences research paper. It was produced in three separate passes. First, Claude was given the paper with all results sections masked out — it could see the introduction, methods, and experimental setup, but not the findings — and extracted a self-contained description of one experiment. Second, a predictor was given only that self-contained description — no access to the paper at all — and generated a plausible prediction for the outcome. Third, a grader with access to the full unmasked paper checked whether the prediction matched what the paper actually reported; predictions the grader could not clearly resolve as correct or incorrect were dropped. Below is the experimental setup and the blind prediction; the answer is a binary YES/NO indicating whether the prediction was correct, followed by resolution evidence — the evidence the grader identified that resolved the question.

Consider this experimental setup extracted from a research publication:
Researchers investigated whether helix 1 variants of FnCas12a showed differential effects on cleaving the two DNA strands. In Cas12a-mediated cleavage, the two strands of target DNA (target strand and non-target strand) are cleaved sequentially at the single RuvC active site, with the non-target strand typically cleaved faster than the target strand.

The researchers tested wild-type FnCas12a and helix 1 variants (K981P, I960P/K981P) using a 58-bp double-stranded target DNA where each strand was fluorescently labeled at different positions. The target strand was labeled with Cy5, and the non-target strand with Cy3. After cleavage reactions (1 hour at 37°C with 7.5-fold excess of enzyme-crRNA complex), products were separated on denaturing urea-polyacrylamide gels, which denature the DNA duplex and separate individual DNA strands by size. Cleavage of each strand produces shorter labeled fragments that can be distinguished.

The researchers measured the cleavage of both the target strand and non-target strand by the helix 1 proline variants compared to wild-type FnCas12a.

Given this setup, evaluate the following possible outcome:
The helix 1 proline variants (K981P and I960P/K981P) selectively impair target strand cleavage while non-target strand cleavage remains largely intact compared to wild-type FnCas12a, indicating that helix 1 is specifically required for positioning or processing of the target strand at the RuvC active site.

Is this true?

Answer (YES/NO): NO